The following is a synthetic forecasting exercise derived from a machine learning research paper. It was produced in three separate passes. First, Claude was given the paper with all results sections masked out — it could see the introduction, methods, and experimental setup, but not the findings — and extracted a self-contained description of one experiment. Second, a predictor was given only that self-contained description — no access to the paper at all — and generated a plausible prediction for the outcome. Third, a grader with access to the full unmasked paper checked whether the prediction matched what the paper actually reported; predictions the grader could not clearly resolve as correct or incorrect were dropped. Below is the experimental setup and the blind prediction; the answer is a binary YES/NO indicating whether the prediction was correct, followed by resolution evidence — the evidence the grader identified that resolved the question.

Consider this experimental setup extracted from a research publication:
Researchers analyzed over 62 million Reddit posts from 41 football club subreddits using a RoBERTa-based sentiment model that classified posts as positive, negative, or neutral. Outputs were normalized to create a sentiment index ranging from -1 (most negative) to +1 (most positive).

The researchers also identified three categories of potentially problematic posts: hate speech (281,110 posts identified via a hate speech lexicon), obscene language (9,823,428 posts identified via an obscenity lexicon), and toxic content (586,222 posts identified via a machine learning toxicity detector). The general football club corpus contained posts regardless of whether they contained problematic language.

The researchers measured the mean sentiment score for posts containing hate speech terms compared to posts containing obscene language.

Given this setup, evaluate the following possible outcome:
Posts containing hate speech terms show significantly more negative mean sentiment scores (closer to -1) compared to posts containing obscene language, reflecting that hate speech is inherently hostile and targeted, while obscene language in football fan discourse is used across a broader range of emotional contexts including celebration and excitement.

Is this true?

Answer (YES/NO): YES